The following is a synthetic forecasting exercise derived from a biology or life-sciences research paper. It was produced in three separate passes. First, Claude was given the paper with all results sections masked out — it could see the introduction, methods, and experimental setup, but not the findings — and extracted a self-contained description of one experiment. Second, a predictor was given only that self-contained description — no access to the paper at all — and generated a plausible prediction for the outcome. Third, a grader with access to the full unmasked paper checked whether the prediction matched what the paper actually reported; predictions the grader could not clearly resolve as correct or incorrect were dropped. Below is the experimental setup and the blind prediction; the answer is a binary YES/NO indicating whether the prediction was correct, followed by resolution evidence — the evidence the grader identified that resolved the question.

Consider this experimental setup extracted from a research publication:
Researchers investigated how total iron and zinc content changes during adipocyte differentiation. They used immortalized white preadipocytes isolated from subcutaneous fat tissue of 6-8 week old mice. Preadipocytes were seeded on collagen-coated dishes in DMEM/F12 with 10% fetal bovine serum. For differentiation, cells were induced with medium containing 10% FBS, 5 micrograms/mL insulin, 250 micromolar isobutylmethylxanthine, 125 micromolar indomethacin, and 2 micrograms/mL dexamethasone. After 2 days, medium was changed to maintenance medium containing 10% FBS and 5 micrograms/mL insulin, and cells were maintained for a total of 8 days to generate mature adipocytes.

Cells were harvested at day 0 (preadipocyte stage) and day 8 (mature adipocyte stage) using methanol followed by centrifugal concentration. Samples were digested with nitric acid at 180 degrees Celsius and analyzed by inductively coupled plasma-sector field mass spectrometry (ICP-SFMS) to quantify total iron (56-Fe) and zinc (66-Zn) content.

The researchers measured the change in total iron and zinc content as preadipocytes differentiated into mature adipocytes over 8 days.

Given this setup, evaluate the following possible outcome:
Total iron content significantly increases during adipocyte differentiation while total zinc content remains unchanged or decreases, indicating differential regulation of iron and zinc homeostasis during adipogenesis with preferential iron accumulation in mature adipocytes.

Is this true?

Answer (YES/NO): YES